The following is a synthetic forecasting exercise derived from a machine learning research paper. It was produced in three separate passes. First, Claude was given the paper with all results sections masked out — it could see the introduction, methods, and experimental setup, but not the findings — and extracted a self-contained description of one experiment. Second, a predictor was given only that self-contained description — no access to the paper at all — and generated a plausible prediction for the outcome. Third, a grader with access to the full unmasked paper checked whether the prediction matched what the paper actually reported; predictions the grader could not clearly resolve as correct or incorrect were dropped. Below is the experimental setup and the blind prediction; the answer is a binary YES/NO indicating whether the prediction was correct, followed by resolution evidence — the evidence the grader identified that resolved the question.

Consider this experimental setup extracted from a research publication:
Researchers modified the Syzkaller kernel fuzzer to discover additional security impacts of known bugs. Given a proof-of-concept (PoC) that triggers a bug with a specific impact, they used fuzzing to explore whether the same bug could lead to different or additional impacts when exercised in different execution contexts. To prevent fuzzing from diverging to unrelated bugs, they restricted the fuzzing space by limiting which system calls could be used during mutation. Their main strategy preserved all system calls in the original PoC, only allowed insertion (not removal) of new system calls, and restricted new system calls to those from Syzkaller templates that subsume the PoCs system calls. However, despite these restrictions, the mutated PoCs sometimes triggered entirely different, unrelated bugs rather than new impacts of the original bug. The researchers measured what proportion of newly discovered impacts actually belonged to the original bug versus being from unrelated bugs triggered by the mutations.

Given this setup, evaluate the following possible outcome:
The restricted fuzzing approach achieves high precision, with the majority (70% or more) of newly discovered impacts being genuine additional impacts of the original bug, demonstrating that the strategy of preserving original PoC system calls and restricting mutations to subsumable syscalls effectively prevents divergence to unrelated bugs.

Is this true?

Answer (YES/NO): NO